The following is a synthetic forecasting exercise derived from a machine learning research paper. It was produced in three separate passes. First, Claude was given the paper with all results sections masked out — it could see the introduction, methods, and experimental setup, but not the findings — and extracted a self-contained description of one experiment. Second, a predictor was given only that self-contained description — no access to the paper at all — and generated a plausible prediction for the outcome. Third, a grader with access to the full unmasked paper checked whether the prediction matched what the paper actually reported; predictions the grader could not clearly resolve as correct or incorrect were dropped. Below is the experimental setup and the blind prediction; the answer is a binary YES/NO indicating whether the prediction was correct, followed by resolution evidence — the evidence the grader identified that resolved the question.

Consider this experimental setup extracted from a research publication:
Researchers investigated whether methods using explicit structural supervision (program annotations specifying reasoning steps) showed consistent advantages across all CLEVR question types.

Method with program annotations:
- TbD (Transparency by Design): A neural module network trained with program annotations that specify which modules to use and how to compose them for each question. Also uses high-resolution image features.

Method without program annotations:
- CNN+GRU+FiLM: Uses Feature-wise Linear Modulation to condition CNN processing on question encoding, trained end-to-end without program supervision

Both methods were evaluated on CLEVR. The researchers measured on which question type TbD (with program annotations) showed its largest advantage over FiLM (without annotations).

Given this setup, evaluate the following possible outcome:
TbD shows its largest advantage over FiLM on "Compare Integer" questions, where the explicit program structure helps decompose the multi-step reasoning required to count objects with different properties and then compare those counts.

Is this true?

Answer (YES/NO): YES